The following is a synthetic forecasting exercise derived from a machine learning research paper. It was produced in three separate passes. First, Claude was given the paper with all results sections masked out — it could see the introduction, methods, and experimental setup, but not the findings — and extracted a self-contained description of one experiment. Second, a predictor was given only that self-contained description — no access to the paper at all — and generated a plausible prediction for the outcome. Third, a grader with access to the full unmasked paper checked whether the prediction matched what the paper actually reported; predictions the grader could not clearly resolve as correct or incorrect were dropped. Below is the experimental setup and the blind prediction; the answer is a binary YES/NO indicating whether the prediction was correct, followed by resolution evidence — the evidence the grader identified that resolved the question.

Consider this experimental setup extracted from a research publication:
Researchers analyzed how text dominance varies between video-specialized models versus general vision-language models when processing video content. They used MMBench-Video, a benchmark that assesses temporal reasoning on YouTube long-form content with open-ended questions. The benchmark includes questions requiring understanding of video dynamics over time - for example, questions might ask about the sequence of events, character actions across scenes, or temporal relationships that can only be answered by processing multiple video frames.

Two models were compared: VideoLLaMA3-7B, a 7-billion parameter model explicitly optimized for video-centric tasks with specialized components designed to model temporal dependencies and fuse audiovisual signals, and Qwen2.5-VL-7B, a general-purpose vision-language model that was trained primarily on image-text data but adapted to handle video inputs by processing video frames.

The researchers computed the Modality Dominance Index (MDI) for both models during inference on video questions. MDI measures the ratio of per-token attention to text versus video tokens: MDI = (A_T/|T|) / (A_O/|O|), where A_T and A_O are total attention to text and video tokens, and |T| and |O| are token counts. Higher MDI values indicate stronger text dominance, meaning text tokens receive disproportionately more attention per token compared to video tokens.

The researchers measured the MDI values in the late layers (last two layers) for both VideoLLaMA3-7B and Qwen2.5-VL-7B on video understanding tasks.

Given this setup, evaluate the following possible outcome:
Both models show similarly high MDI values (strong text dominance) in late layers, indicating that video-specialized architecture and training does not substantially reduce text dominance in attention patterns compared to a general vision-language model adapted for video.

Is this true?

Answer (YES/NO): NO